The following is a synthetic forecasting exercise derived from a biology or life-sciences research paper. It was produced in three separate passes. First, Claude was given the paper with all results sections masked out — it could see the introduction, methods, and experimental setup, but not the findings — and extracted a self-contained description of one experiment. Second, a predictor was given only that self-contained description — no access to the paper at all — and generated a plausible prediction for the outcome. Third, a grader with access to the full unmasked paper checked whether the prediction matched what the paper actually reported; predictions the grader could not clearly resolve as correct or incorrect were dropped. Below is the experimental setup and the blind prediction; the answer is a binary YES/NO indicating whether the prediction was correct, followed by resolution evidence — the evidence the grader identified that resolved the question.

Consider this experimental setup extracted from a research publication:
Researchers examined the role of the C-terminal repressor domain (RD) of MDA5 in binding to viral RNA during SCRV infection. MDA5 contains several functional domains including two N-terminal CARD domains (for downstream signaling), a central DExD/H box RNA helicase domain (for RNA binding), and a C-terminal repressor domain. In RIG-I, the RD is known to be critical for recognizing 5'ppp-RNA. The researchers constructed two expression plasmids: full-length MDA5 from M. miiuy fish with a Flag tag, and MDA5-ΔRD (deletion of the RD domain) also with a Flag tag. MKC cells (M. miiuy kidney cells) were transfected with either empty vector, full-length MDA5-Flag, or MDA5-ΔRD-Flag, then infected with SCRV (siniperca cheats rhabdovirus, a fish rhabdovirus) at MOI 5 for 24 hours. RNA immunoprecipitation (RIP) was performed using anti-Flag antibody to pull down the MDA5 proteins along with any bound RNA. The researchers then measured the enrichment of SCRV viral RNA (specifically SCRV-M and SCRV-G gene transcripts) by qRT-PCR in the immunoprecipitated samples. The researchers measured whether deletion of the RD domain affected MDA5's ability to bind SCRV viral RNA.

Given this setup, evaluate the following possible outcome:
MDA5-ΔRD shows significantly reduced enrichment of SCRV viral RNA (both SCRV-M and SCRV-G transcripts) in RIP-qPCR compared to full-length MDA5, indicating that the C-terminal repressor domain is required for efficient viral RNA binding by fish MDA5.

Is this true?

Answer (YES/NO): YES